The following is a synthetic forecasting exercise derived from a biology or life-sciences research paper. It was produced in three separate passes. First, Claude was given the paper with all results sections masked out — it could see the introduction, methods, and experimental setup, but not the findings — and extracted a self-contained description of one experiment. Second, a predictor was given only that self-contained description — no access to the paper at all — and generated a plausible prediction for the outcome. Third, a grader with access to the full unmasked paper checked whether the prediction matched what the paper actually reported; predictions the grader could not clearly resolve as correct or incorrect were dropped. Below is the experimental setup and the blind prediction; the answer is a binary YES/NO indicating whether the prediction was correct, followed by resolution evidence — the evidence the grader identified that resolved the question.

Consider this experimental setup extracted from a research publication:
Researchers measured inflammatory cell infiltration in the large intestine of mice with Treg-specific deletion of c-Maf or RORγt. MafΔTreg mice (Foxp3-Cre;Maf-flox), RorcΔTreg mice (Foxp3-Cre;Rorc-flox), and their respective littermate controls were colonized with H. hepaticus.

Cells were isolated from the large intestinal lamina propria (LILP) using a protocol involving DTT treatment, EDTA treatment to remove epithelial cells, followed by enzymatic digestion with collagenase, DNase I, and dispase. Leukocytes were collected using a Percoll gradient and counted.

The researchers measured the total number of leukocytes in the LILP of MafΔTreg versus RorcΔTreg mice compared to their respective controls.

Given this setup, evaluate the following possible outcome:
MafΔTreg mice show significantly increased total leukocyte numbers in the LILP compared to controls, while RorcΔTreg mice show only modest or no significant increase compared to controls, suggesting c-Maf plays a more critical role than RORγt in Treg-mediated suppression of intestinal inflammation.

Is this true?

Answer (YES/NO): YES